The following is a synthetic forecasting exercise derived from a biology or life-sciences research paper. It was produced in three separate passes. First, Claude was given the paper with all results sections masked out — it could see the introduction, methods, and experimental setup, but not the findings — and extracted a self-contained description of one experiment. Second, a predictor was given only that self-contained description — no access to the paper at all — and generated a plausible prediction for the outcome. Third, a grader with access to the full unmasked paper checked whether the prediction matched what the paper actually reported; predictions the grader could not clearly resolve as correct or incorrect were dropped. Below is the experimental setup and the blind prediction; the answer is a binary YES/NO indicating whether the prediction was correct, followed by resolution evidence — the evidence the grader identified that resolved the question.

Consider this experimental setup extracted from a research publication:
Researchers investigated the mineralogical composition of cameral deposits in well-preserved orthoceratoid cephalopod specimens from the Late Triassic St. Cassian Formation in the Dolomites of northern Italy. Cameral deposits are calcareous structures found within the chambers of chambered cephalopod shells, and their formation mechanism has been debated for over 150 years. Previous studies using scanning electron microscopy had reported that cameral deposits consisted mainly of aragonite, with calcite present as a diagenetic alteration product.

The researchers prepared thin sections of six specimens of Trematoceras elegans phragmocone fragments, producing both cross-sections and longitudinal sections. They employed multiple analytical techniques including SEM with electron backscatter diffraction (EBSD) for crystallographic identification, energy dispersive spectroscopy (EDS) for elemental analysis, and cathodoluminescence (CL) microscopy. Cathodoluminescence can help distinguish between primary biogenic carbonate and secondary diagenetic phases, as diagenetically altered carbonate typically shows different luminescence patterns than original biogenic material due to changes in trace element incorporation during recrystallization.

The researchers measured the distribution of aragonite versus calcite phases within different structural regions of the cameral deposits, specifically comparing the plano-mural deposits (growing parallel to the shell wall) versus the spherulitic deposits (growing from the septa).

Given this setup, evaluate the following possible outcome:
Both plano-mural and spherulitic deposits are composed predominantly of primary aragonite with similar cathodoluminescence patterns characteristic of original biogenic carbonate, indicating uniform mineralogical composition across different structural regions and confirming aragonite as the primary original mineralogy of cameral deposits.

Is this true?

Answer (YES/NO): NO